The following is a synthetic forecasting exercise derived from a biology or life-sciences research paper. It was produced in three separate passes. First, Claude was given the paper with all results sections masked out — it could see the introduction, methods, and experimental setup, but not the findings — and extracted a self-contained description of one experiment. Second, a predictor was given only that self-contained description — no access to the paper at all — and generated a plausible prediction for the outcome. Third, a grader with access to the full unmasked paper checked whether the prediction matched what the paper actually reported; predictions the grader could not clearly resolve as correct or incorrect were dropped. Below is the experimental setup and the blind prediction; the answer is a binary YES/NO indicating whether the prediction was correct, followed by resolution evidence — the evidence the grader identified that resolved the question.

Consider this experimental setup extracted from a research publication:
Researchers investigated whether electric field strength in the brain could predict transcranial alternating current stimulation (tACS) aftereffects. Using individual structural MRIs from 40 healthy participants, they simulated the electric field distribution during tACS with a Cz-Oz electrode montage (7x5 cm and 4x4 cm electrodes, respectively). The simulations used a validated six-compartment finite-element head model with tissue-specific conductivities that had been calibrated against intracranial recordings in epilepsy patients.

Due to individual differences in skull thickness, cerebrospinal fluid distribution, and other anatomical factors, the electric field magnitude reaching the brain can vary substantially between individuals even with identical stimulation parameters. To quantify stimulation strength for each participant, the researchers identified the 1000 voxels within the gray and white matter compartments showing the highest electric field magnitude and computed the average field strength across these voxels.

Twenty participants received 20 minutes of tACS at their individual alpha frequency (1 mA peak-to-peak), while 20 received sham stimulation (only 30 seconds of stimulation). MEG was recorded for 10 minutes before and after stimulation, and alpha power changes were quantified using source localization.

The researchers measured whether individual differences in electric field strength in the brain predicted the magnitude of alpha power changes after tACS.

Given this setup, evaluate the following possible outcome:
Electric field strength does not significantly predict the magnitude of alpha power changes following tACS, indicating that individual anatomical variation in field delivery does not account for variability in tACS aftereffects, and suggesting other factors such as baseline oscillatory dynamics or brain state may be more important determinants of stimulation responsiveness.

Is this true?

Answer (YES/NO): NO